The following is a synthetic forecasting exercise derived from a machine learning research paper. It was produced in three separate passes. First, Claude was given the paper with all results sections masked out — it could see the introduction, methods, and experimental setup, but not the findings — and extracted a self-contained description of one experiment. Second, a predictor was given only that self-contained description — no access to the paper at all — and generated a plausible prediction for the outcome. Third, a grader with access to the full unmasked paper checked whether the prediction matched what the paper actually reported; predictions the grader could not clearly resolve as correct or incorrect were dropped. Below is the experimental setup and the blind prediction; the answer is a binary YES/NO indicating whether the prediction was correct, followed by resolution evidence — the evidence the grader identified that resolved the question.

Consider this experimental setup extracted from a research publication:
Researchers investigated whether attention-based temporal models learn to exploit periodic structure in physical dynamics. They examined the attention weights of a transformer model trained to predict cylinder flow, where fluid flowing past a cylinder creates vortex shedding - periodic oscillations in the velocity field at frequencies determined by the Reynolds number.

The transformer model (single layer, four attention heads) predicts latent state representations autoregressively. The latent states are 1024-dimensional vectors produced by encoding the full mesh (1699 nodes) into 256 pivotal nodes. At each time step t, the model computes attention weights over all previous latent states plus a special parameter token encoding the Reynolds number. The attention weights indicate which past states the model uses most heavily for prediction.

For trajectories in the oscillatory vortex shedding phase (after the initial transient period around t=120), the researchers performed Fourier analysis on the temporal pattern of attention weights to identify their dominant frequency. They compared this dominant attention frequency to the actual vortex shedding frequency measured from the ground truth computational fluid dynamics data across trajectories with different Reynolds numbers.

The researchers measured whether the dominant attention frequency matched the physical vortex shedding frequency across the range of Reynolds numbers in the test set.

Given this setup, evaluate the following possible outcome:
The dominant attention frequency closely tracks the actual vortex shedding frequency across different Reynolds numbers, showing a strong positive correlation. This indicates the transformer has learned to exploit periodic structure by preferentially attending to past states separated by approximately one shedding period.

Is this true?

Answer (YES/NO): YES